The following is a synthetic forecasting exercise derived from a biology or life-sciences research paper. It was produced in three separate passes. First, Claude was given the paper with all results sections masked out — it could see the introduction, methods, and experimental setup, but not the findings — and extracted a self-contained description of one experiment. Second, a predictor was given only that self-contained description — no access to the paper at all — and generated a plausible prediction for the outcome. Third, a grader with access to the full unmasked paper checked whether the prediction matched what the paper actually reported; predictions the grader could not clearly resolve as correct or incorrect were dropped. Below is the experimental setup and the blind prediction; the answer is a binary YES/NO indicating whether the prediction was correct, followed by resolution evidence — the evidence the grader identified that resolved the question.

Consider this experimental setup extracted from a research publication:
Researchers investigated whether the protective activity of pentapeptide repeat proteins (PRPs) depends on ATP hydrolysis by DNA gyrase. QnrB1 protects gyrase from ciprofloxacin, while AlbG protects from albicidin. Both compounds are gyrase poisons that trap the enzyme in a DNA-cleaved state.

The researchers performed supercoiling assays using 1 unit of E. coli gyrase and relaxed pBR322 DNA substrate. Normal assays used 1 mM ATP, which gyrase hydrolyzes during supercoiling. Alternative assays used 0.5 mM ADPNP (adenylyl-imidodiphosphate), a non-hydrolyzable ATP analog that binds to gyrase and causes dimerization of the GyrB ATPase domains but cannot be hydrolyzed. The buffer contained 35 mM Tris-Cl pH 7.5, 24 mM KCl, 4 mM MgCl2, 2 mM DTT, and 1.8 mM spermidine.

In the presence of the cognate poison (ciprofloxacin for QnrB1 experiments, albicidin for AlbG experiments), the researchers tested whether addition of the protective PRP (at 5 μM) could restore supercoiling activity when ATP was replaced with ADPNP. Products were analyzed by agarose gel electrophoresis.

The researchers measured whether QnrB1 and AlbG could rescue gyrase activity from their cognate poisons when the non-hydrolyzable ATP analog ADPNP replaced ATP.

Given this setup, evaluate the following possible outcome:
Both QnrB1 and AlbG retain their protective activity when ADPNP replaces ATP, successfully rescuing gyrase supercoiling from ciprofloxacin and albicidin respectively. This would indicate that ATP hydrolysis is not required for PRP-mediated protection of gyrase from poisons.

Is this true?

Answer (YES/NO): NO